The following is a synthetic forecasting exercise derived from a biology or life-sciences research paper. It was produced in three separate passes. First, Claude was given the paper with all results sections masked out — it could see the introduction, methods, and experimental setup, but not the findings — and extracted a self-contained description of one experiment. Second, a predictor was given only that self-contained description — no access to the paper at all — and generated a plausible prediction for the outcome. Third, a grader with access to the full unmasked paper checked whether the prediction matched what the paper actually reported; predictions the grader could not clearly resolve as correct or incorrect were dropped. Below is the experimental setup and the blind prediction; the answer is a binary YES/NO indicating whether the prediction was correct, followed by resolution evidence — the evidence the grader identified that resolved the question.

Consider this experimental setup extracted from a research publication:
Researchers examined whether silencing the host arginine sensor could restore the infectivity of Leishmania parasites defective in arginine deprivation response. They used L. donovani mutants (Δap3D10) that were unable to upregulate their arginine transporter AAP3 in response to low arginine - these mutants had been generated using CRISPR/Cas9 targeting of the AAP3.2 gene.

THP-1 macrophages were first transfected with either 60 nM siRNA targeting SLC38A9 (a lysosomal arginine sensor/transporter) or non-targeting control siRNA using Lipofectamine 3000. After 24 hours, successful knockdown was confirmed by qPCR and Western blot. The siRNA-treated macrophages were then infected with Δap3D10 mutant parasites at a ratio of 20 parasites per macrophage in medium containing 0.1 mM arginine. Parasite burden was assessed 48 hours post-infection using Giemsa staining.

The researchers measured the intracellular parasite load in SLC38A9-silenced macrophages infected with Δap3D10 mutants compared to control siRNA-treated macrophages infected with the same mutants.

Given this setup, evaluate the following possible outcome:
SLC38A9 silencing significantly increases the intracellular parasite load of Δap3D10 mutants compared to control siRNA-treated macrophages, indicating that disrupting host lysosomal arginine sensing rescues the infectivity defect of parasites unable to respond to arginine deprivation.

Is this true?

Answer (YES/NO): YES